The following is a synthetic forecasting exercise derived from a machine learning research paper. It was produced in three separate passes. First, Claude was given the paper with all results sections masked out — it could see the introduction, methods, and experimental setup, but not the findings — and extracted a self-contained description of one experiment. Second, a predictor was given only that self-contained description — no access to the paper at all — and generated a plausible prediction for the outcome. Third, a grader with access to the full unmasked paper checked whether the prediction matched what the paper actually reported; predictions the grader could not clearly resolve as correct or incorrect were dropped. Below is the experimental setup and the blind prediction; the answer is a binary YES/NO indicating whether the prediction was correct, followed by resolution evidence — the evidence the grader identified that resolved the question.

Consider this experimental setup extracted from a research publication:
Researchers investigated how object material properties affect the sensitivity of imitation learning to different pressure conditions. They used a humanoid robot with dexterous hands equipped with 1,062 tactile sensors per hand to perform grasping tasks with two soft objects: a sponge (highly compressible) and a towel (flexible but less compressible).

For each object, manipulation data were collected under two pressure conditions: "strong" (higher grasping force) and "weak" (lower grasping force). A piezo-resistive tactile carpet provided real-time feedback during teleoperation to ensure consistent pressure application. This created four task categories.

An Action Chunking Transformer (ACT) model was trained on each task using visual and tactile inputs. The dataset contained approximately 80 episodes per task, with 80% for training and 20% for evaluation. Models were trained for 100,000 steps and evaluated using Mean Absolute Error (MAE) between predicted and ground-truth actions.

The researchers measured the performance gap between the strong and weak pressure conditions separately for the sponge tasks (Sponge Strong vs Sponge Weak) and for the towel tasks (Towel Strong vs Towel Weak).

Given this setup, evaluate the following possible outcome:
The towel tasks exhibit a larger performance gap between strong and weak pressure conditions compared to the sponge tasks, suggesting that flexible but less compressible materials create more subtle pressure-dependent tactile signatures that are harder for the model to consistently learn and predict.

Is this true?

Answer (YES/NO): NO